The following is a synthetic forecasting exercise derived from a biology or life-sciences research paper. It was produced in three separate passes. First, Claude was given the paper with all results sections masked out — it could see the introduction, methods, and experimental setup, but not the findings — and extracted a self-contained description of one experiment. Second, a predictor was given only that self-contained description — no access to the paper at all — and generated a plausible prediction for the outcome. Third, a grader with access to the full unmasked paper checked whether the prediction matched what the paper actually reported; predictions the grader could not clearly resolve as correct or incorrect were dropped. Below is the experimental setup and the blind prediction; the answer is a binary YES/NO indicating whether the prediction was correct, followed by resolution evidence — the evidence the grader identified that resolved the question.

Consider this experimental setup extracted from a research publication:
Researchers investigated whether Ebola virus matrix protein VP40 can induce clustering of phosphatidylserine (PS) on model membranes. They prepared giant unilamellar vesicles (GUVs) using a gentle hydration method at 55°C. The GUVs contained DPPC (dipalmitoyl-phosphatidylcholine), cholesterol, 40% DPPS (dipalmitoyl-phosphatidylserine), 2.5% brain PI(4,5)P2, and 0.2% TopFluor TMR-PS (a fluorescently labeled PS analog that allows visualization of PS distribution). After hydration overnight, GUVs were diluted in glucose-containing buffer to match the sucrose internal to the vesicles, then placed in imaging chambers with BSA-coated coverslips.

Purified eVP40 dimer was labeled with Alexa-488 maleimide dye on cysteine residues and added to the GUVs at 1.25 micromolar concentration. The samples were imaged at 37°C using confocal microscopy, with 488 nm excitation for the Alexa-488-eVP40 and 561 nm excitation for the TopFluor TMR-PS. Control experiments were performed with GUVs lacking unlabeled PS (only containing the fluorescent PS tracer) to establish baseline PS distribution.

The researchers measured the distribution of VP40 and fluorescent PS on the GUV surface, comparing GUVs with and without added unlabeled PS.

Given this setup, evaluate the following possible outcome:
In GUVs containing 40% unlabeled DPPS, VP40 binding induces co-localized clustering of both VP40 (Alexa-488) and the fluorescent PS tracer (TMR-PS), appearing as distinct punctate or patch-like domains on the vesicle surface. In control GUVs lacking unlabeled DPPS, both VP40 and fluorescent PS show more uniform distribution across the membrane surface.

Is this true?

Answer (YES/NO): NO